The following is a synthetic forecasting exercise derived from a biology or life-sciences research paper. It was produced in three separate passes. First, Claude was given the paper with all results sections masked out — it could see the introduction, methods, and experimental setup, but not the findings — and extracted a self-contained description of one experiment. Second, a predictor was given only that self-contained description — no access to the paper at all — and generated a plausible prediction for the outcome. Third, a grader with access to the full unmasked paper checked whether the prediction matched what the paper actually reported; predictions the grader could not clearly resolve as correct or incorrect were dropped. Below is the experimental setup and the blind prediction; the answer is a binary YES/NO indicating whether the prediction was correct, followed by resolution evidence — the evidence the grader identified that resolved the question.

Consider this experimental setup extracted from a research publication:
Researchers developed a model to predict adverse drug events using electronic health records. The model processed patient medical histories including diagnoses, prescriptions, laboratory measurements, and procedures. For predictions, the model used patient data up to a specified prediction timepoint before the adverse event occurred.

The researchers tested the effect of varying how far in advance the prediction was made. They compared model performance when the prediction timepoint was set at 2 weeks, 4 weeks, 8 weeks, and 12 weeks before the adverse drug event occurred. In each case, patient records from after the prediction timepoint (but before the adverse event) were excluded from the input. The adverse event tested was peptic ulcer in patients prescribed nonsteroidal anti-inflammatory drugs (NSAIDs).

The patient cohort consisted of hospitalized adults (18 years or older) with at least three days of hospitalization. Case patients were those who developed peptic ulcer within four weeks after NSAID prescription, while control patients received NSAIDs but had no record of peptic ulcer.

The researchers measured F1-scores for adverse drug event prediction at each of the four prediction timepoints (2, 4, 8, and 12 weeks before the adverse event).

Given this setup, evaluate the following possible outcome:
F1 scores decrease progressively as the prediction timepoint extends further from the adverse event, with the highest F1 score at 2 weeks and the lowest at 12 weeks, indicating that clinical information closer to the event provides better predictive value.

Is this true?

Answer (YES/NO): NO